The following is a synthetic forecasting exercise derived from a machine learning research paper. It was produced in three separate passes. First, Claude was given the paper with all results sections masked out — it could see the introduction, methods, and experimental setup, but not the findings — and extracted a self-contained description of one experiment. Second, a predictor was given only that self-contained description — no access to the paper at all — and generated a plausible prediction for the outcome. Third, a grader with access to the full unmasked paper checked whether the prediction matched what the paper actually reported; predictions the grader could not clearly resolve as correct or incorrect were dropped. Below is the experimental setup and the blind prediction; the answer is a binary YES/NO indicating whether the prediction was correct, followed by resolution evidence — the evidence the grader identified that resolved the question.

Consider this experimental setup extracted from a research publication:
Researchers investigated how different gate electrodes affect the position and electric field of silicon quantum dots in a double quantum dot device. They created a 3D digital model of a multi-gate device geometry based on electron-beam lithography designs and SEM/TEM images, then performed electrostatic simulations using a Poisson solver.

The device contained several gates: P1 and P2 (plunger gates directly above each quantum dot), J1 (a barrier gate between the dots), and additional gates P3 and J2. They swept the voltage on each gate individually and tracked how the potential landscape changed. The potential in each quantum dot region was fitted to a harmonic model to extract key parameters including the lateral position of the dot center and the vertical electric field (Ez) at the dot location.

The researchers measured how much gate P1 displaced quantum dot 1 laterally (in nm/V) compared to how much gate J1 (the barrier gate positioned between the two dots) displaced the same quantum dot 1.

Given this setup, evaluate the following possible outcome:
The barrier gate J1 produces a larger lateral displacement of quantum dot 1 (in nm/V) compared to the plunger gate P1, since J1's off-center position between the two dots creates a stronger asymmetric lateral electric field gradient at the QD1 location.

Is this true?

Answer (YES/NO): YES